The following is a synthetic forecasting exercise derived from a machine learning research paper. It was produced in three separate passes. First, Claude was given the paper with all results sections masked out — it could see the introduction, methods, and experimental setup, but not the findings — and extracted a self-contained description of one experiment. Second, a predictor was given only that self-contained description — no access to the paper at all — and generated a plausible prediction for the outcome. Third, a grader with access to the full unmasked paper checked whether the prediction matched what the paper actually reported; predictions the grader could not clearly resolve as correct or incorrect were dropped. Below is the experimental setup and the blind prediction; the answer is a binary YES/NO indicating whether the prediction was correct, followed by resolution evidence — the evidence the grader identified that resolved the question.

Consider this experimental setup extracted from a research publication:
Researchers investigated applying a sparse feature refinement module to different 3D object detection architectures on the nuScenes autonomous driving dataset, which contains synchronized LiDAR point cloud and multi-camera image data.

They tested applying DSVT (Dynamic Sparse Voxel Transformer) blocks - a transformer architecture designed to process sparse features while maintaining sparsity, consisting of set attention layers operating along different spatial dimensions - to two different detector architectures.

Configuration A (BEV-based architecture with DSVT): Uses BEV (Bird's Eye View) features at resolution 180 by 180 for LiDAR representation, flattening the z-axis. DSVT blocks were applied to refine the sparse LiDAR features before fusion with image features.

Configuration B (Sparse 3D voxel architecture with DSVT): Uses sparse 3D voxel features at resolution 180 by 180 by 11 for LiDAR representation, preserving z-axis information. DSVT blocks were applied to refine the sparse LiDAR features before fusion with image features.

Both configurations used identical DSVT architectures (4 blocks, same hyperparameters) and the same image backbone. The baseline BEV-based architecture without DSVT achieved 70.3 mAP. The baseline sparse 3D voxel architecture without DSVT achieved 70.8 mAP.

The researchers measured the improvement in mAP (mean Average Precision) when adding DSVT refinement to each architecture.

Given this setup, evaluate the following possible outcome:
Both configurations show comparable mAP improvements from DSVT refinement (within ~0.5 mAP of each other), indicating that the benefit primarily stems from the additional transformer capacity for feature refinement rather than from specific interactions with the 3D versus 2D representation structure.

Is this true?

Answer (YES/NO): NO